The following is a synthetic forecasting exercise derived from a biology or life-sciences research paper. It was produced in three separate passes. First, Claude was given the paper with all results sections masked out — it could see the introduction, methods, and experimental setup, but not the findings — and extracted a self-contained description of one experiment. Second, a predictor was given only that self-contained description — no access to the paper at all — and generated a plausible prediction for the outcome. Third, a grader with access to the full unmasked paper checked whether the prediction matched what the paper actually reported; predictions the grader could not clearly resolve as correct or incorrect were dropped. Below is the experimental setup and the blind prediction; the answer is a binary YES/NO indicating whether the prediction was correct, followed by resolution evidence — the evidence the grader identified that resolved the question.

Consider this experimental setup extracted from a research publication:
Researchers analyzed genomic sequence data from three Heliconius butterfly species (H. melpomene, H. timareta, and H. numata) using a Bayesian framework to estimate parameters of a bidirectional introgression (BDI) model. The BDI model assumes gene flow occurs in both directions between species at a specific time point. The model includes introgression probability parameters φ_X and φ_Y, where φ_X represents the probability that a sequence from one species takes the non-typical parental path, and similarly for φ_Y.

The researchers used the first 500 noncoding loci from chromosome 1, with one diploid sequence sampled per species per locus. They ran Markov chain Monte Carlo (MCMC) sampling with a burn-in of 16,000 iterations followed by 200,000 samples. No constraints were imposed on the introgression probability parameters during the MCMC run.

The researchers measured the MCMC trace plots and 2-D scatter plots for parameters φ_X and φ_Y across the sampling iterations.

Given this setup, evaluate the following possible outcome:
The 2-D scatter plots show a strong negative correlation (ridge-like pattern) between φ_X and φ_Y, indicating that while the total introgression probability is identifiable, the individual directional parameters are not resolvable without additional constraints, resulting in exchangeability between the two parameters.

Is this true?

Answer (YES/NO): NO